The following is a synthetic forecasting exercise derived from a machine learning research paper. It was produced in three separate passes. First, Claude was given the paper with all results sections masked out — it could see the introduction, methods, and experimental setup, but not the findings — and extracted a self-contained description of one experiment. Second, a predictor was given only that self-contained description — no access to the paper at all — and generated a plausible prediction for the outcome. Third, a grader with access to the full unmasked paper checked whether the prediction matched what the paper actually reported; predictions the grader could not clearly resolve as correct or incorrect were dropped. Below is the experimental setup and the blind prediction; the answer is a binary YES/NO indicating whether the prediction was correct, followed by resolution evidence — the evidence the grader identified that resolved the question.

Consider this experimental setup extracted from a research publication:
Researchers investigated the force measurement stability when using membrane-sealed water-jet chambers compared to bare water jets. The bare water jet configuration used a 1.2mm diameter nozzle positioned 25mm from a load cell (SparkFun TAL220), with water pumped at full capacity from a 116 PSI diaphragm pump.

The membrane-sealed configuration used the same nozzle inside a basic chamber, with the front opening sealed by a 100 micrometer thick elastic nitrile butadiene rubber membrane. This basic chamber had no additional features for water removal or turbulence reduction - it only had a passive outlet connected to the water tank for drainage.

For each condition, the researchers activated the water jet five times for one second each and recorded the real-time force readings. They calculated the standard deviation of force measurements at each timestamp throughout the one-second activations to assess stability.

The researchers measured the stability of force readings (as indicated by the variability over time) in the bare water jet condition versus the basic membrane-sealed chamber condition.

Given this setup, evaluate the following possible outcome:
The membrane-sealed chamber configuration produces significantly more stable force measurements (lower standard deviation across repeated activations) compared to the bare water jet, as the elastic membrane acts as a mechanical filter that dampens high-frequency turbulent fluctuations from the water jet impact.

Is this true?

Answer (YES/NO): NO